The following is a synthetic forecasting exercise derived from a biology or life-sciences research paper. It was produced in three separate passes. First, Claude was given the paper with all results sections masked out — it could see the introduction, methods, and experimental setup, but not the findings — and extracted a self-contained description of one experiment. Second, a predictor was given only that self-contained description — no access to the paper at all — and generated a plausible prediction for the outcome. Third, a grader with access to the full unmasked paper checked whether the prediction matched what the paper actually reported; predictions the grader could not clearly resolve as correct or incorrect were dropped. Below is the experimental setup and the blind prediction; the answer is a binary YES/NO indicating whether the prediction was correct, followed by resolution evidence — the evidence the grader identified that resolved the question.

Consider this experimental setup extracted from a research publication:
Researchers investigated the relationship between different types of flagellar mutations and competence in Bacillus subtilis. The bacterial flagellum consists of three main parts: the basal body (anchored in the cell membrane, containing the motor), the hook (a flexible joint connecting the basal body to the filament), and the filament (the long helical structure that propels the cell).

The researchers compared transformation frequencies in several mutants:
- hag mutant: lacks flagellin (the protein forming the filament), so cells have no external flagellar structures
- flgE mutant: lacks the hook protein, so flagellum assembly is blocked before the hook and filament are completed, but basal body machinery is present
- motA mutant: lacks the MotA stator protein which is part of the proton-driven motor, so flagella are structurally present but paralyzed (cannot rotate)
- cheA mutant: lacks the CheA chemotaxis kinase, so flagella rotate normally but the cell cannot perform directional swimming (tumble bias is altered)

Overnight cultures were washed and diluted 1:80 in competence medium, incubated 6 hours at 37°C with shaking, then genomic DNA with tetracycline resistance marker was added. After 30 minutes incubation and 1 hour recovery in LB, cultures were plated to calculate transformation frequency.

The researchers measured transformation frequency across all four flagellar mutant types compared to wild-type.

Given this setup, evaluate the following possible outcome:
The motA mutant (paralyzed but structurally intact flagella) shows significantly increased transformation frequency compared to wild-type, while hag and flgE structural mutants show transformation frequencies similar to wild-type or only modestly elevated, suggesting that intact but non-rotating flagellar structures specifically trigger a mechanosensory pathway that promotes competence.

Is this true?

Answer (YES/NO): NO